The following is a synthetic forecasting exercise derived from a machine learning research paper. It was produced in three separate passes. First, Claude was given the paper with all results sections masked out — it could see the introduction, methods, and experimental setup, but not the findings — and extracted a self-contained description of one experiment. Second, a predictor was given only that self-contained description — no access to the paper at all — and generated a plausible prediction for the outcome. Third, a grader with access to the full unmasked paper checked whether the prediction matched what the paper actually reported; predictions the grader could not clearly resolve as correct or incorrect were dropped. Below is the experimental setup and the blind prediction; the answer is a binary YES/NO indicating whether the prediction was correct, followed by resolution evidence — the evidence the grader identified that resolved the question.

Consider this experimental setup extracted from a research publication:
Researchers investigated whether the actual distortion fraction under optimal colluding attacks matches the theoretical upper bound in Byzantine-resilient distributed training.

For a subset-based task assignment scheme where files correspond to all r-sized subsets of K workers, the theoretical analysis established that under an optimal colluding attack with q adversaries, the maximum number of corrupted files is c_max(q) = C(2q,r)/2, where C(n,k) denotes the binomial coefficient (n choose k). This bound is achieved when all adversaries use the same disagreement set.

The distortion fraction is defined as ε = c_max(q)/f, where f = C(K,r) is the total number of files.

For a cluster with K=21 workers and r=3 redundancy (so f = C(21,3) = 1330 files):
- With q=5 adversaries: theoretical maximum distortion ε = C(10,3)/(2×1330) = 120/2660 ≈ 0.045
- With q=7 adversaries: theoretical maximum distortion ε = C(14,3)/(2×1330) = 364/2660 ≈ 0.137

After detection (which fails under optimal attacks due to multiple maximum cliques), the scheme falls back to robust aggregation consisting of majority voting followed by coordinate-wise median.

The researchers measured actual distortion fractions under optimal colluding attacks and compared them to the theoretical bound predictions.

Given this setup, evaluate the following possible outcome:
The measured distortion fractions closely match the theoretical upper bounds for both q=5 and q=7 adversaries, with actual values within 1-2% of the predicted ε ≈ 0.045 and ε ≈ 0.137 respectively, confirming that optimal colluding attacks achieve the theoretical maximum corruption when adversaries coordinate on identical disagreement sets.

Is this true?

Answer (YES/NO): YES